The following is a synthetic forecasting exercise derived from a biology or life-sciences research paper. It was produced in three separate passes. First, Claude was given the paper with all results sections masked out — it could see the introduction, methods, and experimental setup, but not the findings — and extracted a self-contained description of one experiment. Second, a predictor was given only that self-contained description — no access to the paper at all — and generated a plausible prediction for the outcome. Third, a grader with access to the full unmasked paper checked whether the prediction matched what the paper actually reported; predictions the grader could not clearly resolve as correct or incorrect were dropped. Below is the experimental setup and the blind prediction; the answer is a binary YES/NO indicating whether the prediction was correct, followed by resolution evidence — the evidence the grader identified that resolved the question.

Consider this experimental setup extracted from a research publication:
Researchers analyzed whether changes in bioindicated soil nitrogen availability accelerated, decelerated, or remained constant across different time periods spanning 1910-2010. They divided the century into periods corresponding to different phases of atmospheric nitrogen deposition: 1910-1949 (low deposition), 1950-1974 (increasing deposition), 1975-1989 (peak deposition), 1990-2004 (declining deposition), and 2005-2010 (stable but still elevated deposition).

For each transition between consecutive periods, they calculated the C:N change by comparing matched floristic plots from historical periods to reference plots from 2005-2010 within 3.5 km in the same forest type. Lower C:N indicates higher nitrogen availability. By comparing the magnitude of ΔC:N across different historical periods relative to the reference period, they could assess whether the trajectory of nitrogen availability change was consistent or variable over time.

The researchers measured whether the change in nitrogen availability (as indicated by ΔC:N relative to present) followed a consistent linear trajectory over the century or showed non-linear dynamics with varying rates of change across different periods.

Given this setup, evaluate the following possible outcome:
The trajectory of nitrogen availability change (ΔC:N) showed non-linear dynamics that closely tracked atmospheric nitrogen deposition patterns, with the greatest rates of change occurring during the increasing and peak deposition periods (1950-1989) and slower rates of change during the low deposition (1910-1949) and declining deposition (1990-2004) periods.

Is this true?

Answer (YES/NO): NO